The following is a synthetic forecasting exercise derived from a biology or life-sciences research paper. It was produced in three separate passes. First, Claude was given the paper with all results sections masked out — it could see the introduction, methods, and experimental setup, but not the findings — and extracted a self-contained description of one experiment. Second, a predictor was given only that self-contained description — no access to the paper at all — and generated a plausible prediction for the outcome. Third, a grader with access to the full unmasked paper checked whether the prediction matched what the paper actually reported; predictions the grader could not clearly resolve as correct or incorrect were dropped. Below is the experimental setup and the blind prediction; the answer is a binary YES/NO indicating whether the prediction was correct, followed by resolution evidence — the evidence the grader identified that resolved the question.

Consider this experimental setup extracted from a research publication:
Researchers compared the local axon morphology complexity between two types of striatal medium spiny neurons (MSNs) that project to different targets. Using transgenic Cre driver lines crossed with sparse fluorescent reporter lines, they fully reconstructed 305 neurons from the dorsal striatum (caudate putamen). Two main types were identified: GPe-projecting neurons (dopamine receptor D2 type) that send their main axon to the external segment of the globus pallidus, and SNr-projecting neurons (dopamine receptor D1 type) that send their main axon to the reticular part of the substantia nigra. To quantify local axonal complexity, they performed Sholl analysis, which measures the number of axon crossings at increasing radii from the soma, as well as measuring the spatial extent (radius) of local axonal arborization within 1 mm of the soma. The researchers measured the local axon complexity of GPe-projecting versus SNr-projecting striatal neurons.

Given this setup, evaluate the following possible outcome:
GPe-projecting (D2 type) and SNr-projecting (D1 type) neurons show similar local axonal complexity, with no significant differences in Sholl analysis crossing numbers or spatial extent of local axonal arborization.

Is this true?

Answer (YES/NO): NO